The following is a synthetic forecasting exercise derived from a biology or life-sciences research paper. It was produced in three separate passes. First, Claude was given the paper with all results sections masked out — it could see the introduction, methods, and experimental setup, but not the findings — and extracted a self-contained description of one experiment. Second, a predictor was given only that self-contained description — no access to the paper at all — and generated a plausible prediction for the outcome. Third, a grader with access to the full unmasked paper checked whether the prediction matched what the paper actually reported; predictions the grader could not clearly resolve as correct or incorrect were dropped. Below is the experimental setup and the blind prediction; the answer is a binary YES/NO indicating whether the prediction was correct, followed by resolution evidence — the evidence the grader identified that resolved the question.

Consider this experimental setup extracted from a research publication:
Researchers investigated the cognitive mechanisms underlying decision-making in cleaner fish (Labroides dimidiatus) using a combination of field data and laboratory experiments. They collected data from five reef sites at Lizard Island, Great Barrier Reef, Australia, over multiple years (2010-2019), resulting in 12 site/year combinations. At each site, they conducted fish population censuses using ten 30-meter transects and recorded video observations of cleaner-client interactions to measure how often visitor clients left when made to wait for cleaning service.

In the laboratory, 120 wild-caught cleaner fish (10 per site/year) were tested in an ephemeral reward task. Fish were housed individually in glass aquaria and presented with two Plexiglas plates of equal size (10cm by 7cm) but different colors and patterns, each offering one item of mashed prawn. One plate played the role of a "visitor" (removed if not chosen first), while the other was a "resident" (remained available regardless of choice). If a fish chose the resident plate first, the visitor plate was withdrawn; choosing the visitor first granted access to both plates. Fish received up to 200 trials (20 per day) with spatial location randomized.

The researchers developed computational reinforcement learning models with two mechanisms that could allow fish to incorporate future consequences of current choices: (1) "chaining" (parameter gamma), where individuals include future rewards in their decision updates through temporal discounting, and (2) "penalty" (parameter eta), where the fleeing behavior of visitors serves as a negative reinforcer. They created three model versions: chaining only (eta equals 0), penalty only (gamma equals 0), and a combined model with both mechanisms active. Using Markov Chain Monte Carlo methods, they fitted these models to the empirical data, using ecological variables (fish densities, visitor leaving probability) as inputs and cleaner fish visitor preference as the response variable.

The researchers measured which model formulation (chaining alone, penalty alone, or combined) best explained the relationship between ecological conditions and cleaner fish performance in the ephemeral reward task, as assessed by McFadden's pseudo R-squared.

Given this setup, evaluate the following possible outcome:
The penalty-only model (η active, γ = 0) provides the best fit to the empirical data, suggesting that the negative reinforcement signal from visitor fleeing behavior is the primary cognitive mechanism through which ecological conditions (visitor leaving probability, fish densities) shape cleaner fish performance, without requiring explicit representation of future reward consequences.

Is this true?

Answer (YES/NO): NO